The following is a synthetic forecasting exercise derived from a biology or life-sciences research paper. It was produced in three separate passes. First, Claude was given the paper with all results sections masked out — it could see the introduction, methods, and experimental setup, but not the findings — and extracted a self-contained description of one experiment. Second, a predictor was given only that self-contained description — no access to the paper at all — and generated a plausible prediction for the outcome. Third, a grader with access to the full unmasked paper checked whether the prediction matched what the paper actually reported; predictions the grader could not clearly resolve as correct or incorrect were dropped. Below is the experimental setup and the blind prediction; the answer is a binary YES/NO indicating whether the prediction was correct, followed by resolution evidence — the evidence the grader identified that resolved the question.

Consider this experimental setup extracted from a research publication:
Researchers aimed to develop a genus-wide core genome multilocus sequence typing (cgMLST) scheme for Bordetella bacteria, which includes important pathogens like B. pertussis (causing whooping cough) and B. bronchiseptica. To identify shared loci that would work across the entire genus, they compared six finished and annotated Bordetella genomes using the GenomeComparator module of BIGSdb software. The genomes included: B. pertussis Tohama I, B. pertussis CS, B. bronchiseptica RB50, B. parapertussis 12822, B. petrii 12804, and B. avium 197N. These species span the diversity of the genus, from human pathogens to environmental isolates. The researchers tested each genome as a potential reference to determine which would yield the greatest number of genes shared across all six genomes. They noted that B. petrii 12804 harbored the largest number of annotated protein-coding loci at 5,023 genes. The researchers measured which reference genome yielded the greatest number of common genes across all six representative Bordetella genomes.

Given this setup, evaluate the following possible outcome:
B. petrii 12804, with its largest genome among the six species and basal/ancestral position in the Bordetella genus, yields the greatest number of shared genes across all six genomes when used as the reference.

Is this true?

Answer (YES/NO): NO